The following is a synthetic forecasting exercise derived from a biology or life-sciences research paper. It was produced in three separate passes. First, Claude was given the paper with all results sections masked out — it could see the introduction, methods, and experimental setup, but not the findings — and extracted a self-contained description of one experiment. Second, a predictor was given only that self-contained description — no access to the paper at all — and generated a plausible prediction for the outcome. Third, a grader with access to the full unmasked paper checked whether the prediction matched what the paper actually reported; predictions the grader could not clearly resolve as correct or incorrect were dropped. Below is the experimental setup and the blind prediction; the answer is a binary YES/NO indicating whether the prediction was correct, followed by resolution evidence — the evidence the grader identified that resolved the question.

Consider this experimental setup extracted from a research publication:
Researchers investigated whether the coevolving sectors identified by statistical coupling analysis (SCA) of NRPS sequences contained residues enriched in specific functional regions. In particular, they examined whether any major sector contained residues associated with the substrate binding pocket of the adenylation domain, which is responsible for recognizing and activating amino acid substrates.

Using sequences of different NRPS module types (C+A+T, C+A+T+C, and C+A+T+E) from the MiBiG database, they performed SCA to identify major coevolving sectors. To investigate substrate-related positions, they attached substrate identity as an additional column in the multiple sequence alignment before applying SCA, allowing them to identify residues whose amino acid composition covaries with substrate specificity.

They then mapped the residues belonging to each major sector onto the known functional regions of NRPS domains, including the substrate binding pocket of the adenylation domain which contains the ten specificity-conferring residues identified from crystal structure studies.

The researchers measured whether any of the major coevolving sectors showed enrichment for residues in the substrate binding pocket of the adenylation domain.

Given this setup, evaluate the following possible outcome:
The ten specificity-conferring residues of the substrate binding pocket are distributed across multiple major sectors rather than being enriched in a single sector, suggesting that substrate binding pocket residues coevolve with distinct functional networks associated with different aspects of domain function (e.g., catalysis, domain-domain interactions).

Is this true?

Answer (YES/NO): NO